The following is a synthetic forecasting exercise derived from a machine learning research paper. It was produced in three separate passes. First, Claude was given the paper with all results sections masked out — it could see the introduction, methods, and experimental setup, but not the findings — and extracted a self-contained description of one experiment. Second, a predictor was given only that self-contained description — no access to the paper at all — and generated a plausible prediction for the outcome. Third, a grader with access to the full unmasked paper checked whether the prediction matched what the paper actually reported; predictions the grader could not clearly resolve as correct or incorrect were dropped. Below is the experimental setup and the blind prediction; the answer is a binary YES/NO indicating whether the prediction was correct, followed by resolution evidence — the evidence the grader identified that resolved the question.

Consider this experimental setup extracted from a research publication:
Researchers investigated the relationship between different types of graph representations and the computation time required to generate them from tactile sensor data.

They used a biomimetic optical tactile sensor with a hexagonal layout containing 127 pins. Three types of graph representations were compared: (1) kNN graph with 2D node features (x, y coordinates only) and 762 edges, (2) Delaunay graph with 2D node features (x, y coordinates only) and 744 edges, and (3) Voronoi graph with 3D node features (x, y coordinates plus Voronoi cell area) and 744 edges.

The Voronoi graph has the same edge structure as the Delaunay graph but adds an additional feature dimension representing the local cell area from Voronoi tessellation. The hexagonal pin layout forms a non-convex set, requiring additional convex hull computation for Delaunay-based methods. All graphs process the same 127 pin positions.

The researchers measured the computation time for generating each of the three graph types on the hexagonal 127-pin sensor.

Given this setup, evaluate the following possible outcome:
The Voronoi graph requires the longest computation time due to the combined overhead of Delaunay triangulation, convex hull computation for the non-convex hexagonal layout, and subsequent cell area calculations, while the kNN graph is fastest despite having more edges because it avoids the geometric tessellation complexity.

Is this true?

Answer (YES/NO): YES